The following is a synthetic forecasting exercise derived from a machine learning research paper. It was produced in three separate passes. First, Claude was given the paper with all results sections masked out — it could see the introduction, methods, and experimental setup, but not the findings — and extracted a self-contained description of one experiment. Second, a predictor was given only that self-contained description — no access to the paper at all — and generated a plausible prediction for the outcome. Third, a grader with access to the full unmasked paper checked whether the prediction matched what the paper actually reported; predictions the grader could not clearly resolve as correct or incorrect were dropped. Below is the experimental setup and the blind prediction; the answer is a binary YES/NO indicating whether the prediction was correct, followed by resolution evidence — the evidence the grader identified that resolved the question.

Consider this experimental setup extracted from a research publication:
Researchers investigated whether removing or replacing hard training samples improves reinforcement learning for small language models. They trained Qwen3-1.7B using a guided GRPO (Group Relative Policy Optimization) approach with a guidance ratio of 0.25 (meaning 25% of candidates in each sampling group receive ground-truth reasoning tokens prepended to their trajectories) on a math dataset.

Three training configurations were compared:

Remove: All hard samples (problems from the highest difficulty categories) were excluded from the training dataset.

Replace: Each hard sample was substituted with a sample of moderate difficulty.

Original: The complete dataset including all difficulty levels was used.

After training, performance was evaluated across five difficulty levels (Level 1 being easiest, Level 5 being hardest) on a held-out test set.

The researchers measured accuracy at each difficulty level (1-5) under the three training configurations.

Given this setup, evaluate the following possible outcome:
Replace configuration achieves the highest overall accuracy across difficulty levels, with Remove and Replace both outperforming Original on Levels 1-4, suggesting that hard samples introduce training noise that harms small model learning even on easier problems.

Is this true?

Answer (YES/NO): NO